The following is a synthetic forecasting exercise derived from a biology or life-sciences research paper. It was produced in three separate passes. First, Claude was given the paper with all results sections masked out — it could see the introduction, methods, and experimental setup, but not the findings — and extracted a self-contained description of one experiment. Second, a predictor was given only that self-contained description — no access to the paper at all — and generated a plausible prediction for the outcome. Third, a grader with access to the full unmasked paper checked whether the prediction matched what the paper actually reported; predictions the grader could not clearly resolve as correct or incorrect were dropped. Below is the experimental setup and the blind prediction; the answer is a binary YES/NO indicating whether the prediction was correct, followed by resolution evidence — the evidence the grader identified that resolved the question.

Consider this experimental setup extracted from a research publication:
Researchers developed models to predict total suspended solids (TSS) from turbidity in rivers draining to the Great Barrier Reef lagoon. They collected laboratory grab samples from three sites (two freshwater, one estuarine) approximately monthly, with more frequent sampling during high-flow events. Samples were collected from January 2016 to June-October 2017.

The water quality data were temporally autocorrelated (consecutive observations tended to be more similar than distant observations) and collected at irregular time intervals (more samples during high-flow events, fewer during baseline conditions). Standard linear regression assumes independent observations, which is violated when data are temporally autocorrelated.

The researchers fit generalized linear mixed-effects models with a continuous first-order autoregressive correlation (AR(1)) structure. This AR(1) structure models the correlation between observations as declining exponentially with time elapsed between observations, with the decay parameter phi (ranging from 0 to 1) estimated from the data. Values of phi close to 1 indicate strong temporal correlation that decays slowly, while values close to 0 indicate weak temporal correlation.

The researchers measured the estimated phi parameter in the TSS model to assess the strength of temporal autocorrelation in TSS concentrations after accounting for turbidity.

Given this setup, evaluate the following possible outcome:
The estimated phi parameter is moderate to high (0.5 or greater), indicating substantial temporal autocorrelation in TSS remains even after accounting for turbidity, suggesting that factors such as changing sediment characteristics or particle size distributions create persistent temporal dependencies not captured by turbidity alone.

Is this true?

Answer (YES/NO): YES